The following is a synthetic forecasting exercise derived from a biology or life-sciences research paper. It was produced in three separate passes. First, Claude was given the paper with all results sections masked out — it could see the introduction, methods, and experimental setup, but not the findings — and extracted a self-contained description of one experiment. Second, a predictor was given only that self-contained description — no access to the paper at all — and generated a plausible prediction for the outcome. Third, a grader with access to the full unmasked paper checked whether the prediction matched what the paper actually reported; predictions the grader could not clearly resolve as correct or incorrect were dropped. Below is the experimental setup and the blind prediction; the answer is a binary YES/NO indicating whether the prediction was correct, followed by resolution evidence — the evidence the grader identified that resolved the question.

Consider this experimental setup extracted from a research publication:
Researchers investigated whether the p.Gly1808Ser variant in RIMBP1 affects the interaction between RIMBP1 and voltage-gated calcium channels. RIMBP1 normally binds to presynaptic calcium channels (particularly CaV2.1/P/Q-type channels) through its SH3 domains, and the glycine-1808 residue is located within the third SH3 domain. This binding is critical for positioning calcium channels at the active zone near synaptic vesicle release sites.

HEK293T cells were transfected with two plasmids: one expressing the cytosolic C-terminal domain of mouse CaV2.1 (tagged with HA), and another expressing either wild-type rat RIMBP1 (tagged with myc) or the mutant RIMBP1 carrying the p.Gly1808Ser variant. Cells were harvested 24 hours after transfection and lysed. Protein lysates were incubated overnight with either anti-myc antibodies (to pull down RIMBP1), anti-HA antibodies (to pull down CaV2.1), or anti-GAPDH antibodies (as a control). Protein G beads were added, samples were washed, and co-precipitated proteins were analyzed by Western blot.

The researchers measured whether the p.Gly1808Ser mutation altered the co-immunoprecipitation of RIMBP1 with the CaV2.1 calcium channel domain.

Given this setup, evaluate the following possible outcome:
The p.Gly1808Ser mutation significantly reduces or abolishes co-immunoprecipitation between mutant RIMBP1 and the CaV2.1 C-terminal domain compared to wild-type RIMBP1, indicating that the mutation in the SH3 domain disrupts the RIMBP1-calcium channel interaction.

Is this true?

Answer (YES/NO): NO